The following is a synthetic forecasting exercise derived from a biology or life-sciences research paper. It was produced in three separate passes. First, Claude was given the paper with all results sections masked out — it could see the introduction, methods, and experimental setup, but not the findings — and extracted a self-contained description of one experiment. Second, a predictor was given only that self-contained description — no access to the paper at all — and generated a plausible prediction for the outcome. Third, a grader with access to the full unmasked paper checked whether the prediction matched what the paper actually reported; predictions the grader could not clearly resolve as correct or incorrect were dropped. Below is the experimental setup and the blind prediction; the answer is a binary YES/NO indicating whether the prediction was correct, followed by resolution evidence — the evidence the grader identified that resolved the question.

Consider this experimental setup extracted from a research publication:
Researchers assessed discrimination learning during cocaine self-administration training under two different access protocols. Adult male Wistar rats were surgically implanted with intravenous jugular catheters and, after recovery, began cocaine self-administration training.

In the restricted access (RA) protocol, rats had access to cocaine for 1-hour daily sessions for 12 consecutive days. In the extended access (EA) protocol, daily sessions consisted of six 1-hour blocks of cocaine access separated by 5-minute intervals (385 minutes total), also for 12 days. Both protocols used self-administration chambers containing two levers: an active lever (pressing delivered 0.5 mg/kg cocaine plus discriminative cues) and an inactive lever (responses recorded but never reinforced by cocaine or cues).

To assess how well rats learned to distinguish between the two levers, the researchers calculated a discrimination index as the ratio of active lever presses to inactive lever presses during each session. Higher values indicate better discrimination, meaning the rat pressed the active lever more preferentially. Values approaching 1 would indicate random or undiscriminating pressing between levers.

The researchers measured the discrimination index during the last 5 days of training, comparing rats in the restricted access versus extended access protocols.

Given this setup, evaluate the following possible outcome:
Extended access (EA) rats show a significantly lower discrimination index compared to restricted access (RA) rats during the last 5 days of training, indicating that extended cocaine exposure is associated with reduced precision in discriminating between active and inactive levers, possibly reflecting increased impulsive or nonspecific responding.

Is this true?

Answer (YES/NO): NO